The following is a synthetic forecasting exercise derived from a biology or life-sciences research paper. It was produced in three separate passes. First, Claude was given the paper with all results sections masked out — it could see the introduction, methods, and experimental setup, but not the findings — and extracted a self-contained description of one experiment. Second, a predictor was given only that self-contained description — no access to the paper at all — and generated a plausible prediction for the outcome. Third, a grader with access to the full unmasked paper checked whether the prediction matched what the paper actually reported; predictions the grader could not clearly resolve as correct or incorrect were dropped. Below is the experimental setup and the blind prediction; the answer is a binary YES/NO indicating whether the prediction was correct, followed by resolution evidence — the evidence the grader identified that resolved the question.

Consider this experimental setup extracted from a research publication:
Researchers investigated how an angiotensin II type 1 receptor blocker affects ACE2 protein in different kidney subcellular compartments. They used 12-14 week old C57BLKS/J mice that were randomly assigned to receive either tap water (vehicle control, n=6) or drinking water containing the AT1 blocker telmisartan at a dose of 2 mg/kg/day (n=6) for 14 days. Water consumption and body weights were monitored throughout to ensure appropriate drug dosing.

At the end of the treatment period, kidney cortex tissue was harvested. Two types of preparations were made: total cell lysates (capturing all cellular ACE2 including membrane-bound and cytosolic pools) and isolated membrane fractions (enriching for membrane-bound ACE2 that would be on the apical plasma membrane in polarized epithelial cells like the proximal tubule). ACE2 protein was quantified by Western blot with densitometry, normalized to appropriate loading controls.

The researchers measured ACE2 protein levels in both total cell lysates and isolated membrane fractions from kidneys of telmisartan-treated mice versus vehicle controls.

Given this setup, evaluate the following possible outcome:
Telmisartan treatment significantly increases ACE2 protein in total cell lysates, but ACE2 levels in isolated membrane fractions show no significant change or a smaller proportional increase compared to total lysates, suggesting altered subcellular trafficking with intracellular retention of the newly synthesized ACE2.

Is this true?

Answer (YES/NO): NO